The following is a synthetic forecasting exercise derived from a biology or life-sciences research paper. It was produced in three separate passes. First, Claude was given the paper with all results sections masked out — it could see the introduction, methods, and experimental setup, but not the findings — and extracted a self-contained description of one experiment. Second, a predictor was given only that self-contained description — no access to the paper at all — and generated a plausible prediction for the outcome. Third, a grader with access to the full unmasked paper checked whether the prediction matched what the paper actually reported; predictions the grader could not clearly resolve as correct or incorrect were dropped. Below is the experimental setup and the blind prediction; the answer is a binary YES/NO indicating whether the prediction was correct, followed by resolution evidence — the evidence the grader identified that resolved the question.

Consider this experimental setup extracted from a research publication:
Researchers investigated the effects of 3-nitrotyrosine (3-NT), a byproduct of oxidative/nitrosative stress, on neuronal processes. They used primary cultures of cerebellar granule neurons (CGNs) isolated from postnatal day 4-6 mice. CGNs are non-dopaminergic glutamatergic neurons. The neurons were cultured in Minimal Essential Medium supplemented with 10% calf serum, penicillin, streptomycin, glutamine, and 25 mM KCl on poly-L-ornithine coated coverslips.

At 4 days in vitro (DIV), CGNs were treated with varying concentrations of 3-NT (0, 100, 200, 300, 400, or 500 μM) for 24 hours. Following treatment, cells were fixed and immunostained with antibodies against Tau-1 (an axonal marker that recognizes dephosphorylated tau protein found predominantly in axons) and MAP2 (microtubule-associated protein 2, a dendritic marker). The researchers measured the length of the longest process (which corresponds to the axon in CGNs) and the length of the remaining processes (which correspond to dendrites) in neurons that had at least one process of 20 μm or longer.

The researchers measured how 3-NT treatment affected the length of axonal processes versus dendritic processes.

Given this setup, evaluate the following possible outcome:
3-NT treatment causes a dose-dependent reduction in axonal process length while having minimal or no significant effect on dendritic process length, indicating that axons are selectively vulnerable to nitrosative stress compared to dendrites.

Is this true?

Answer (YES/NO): NO